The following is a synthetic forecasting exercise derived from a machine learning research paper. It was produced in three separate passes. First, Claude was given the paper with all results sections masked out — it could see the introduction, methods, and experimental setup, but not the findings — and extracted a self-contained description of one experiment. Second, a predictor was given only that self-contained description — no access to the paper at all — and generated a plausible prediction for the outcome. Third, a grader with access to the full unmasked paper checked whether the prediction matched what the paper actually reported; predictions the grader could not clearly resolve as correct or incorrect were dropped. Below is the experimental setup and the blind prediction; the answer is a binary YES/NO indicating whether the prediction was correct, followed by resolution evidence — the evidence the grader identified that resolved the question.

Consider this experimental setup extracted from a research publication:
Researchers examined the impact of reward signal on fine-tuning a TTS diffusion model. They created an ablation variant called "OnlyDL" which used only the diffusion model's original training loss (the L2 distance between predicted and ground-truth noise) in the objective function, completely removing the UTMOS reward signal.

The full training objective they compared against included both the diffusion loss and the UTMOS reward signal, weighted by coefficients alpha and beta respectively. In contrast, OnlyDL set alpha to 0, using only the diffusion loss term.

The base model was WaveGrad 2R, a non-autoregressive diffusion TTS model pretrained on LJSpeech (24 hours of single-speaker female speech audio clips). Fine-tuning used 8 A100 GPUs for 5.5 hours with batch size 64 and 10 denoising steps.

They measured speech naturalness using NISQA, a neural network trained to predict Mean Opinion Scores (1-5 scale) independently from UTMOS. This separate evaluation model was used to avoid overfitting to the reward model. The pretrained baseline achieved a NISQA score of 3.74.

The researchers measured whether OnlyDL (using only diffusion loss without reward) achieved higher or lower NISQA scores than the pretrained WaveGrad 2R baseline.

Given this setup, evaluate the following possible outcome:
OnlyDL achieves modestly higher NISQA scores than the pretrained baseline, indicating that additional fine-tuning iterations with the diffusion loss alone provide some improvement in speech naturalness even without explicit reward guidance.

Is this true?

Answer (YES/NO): NO